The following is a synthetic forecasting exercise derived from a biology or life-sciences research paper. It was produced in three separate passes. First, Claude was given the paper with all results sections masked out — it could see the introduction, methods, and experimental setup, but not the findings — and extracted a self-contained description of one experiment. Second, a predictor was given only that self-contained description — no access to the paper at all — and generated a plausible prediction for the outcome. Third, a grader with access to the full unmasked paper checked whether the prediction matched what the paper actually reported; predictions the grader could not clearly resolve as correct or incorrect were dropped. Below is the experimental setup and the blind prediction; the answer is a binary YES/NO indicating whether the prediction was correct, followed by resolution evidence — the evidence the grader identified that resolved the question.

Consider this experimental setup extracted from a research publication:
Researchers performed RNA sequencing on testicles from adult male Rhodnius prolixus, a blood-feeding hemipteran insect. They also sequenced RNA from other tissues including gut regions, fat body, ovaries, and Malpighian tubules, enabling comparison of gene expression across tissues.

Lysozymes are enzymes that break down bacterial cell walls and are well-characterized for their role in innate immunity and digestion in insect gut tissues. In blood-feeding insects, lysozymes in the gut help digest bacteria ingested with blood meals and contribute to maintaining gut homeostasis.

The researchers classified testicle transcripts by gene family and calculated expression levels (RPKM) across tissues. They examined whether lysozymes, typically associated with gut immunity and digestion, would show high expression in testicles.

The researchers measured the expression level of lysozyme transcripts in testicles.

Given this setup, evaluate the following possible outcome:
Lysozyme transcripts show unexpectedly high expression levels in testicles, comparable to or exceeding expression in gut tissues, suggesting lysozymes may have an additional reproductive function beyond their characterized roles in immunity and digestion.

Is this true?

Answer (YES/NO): YES